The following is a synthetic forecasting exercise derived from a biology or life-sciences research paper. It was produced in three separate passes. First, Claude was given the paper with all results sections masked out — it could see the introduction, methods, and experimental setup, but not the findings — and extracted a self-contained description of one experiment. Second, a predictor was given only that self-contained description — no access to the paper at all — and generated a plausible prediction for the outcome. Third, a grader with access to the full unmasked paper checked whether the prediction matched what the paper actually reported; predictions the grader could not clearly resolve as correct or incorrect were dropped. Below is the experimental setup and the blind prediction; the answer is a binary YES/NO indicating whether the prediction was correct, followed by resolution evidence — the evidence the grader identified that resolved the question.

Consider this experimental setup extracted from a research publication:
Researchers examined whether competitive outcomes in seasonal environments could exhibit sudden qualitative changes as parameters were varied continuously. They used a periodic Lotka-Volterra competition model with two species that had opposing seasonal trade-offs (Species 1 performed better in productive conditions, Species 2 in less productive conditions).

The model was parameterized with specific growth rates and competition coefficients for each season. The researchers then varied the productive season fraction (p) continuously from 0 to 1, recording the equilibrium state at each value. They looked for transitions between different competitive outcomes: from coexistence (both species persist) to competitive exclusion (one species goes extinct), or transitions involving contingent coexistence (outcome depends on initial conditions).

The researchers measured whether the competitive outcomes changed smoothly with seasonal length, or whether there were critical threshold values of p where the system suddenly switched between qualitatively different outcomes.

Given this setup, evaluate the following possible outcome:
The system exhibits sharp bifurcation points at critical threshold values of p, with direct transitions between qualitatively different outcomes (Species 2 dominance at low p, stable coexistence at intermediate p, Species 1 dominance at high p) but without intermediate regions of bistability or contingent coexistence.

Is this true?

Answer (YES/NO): NO